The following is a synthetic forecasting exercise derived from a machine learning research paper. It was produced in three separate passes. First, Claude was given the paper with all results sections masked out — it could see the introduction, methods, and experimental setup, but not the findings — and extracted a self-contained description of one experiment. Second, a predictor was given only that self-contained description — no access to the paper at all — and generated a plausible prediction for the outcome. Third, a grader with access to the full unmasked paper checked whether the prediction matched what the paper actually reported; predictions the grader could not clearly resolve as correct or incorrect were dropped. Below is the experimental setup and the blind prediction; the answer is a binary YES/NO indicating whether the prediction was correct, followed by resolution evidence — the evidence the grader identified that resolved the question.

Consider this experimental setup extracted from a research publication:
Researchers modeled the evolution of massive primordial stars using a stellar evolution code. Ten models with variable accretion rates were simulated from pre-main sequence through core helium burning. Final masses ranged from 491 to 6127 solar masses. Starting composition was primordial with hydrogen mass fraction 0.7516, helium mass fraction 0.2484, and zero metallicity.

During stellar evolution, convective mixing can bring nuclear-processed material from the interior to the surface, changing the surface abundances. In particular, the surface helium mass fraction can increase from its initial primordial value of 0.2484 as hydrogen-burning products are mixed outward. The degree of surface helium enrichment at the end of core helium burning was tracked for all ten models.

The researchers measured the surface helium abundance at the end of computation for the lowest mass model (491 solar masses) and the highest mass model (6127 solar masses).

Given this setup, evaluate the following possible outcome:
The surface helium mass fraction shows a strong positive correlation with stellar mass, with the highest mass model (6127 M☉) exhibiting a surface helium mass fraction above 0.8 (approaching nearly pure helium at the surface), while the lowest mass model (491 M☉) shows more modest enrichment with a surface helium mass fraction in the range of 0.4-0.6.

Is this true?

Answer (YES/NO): NO